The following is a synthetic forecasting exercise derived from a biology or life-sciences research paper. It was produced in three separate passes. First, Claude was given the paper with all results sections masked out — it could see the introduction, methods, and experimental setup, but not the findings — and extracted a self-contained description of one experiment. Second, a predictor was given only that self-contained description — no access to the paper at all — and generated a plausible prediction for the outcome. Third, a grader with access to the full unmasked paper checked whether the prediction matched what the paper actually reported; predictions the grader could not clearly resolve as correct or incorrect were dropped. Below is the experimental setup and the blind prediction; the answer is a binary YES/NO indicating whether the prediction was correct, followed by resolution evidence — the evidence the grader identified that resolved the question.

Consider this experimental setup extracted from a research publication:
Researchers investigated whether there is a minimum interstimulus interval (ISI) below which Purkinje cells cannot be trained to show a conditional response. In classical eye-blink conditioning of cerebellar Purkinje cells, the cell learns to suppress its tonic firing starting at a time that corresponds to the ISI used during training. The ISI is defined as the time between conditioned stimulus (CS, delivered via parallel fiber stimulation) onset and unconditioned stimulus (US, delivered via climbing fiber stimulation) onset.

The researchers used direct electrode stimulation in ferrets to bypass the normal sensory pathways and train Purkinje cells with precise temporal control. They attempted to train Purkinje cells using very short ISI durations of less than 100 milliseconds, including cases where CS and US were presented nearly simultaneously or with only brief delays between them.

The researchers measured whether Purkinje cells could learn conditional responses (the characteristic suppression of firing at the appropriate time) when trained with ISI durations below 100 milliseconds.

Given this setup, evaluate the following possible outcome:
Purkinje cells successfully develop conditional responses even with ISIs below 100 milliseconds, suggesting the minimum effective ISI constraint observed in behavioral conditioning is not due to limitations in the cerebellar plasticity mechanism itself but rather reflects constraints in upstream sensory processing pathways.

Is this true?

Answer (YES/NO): NO